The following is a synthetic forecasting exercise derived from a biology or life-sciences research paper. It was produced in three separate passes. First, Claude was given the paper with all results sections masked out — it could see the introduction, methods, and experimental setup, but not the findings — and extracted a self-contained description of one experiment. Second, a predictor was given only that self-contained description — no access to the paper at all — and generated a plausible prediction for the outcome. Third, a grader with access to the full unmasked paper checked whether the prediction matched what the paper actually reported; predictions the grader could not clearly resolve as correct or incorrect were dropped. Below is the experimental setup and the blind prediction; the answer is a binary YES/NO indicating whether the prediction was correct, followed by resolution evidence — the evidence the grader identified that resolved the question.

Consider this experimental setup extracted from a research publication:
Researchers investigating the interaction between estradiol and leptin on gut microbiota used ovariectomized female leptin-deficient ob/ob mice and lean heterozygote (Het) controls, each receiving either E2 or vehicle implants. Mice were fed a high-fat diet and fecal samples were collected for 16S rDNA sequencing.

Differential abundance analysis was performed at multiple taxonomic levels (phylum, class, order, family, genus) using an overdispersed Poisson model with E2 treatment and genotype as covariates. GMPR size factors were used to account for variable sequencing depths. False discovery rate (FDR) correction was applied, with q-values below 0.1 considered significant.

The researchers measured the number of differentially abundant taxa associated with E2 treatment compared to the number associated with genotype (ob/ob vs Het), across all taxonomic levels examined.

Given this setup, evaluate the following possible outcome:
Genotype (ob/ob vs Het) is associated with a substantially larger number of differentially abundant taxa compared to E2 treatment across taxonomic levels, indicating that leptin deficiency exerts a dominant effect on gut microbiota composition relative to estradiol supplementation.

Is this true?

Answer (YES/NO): NO